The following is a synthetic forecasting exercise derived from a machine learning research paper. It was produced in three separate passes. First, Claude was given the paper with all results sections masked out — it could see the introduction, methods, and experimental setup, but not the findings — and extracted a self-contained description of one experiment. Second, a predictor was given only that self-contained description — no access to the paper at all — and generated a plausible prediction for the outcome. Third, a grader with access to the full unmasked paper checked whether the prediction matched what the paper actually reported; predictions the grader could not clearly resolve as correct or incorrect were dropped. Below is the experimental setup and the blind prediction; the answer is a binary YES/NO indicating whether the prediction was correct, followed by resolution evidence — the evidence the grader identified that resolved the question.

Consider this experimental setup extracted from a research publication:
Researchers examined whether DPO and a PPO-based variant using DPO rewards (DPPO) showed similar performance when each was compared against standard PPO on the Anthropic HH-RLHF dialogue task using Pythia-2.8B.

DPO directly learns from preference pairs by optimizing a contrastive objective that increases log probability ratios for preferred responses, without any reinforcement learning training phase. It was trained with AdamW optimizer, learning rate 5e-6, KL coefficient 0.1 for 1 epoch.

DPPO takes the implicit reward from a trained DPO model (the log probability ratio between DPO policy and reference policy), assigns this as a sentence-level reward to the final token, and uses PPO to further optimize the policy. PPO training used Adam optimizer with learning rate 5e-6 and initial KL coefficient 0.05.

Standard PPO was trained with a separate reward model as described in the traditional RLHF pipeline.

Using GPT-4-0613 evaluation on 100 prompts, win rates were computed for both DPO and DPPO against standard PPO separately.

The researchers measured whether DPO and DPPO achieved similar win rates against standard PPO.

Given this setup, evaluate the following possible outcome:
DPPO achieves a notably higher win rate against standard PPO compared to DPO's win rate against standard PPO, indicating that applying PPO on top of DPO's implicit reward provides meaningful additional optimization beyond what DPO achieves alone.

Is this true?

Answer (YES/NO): NO